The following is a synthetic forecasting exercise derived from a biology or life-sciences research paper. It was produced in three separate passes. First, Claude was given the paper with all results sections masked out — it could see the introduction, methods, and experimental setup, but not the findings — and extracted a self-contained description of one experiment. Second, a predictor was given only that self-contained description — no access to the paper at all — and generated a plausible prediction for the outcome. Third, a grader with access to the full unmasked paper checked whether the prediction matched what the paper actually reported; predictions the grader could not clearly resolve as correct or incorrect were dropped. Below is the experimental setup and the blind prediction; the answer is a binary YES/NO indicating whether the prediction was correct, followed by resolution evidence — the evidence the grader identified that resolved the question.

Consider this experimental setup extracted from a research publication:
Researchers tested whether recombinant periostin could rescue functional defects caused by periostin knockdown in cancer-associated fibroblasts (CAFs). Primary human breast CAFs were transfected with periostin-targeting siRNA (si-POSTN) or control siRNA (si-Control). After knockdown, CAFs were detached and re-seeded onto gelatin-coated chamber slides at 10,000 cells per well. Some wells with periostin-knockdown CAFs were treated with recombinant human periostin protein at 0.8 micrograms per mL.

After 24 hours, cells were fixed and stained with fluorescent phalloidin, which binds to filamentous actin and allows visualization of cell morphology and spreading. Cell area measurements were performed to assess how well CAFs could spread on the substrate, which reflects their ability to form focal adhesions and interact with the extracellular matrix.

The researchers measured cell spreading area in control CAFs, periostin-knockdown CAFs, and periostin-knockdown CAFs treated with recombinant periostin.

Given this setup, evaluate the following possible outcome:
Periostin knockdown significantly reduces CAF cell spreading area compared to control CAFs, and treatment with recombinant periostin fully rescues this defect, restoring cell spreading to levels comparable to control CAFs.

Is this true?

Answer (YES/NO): YES